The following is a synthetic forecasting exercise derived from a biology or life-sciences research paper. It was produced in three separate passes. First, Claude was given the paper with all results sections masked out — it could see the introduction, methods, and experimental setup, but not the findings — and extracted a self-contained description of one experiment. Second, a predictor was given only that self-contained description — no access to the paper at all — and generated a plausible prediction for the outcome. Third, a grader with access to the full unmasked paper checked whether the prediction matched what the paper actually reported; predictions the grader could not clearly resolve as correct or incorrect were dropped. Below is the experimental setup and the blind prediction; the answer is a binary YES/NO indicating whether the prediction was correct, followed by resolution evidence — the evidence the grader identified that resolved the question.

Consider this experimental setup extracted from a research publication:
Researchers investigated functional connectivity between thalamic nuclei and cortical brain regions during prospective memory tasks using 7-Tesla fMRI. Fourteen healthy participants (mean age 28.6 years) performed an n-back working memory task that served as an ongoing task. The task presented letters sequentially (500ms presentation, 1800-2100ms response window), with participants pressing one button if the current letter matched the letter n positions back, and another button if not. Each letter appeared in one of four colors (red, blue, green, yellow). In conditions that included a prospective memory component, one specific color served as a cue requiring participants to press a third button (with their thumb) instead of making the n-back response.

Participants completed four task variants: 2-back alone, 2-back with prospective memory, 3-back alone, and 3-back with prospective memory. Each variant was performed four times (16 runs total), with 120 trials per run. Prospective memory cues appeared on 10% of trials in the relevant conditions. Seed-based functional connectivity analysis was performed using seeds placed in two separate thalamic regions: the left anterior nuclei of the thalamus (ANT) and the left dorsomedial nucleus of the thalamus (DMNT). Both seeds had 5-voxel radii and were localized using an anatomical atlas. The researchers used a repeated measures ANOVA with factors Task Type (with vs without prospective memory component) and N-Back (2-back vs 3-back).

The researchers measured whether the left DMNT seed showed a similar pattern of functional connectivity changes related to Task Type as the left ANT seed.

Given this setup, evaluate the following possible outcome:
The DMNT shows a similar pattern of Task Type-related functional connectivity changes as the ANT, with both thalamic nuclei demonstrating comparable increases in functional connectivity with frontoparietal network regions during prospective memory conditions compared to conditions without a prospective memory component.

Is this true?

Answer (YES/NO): NO